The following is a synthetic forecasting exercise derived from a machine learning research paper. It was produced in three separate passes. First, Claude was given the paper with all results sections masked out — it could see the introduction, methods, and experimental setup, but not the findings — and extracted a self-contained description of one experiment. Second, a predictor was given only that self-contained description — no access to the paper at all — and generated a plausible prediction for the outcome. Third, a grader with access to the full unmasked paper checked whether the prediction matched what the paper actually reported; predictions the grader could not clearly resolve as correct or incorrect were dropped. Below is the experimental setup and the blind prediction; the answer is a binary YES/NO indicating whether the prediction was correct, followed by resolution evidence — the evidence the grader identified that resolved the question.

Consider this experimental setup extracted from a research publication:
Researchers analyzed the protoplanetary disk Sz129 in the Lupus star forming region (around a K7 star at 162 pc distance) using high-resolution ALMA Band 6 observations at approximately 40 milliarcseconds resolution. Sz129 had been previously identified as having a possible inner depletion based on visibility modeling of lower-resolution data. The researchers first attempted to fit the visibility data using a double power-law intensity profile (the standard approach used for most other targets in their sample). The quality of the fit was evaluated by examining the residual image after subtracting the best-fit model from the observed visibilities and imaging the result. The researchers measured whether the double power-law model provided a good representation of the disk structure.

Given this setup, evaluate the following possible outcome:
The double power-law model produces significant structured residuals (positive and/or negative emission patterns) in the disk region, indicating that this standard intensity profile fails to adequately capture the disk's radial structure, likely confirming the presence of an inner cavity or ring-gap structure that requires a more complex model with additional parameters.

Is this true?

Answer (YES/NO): YES